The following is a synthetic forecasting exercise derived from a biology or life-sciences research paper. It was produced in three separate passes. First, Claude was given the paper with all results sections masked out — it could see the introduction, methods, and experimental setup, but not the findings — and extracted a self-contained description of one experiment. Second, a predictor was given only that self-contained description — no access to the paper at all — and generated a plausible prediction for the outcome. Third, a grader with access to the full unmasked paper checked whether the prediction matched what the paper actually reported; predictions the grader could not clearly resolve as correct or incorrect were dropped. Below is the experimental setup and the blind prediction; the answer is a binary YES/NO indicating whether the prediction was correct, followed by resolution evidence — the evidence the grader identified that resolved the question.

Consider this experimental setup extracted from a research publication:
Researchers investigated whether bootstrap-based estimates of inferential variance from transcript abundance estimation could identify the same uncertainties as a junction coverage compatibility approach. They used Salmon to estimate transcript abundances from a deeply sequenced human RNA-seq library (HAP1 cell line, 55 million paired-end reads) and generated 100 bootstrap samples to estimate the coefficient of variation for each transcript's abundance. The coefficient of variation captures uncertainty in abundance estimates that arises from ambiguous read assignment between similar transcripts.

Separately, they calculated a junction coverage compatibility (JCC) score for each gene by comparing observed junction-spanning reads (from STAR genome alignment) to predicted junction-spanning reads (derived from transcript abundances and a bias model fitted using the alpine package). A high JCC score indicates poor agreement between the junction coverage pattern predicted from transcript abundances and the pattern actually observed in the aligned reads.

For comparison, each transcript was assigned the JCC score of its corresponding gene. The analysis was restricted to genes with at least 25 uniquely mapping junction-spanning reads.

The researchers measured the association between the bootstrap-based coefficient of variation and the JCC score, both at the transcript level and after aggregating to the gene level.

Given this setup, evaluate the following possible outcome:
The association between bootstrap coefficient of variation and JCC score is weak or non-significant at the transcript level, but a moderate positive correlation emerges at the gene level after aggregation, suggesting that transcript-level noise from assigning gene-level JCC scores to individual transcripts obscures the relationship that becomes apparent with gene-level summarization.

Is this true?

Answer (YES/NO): NO